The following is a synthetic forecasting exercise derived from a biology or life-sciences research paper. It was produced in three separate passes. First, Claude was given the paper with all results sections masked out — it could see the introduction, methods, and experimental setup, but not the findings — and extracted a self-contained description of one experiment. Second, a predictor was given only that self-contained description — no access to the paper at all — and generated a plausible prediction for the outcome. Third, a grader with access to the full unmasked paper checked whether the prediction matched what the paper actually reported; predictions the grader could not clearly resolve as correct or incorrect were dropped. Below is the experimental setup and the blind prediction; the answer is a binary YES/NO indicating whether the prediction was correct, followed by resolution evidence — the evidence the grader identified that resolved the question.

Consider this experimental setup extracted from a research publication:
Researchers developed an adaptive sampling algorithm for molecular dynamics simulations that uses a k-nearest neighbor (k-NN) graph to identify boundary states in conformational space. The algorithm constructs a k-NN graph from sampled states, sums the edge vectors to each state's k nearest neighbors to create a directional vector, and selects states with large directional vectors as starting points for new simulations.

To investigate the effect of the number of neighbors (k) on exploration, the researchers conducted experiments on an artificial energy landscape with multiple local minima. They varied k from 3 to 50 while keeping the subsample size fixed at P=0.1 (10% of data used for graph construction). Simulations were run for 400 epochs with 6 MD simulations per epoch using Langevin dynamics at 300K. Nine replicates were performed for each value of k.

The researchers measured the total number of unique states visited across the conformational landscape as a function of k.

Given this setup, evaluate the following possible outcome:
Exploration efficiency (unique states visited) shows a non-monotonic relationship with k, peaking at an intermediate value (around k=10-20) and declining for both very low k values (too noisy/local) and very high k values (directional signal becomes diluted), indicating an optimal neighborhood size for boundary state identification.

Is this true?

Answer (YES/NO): NO